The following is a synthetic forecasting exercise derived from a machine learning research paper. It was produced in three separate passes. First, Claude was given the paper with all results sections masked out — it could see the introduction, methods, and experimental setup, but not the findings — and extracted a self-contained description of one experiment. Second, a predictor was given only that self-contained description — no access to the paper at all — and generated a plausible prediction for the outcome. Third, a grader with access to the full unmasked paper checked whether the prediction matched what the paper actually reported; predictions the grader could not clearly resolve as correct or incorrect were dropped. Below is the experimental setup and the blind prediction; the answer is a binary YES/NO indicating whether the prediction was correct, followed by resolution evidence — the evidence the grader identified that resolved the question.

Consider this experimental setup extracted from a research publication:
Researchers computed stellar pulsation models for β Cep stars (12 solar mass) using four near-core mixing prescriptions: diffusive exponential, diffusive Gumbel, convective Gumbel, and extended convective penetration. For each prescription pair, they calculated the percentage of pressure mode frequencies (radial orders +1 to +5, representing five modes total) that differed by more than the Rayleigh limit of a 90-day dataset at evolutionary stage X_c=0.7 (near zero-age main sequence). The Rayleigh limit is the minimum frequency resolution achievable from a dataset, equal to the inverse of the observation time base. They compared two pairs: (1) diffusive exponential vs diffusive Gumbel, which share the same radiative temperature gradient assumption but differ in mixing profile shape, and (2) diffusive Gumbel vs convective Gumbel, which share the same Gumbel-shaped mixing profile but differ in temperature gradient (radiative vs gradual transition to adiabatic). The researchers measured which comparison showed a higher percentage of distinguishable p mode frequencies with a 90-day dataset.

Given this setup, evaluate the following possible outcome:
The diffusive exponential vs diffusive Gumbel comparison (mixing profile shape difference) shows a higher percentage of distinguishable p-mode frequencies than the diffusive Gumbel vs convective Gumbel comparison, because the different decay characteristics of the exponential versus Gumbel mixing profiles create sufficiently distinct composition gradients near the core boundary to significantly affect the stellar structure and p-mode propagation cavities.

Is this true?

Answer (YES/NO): NO